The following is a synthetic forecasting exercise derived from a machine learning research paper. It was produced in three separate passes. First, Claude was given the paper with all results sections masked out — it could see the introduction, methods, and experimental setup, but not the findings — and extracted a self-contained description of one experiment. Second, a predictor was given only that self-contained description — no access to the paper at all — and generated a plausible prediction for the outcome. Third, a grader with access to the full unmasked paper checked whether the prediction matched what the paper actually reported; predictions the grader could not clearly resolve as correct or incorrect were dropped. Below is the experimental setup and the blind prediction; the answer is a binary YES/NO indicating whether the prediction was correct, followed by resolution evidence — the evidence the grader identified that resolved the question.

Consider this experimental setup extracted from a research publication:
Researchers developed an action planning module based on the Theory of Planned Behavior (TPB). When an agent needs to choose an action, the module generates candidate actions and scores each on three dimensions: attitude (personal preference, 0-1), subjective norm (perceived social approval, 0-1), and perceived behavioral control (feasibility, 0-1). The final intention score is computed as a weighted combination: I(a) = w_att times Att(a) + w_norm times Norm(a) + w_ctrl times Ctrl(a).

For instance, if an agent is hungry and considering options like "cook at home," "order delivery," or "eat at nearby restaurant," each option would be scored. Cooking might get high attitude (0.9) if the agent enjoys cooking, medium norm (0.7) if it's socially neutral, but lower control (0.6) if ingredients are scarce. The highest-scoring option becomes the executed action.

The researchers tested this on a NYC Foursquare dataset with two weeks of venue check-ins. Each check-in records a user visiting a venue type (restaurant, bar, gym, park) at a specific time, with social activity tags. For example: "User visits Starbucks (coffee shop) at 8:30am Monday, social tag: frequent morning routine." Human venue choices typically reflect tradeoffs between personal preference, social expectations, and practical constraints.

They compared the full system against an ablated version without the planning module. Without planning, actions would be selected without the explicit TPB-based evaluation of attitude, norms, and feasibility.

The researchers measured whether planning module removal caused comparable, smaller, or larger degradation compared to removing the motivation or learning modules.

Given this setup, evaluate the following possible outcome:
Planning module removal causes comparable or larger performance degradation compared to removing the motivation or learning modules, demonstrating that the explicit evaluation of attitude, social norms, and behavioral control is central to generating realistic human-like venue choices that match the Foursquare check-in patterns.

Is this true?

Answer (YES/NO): YES